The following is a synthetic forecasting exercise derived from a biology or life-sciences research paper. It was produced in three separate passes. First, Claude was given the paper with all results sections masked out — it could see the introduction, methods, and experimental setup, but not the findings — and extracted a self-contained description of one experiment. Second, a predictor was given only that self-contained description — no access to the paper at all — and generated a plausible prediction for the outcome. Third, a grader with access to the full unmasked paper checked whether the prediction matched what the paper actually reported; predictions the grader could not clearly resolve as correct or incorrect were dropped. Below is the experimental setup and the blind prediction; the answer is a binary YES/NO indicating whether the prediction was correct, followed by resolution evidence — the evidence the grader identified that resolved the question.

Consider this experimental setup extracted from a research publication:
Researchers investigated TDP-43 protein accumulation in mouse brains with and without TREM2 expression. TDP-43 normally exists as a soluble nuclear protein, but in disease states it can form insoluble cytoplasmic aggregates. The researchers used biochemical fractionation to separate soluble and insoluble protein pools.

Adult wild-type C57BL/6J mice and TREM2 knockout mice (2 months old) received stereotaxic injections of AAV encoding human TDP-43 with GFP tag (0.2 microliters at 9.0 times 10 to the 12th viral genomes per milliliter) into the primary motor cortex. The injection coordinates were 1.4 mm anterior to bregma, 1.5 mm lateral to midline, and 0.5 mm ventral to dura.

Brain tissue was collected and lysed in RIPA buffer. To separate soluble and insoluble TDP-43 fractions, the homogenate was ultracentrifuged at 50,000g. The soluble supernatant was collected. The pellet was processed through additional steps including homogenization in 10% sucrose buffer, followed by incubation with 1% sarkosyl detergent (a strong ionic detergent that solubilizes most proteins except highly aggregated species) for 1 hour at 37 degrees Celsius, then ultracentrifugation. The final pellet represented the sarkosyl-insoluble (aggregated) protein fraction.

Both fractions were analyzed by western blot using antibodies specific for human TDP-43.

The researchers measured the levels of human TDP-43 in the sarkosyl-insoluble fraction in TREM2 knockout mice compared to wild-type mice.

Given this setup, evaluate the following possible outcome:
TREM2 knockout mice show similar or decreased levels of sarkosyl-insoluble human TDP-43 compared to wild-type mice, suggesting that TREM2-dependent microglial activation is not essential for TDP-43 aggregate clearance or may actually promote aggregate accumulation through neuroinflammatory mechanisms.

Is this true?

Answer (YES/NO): NO